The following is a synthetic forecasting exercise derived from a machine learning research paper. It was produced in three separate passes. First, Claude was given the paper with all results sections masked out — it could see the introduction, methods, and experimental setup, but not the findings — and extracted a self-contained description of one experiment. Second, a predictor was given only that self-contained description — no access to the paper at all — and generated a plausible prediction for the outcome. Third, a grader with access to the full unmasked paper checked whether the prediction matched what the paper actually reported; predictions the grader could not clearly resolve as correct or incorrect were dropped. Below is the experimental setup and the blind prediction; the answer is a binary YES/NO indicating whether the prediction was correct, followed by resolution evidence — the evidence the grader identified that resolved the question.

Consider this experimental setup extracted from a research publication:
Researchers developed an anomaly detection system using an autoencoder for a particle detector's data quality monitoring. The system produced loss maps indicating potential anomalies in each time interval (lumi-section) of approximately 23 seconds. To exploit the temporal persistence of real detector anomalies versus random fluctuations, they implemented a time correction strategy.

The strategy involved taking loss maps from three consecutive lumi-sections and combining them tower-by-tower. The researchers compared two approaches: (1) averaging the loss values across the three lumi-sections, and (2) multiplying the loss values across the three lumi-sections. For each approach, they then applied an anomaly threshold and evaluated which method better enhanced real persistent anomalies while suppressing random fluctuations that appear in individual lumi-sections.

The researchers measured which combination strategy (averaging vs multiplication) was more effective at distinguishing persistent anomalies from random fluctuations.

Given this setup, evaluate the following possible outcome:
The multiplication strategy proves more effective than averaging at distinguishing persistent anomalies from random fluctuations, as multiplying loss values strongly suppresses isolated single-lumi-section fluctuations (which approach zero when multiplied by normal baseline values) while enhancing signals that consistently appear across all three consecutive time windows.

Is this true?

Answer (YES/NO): YES